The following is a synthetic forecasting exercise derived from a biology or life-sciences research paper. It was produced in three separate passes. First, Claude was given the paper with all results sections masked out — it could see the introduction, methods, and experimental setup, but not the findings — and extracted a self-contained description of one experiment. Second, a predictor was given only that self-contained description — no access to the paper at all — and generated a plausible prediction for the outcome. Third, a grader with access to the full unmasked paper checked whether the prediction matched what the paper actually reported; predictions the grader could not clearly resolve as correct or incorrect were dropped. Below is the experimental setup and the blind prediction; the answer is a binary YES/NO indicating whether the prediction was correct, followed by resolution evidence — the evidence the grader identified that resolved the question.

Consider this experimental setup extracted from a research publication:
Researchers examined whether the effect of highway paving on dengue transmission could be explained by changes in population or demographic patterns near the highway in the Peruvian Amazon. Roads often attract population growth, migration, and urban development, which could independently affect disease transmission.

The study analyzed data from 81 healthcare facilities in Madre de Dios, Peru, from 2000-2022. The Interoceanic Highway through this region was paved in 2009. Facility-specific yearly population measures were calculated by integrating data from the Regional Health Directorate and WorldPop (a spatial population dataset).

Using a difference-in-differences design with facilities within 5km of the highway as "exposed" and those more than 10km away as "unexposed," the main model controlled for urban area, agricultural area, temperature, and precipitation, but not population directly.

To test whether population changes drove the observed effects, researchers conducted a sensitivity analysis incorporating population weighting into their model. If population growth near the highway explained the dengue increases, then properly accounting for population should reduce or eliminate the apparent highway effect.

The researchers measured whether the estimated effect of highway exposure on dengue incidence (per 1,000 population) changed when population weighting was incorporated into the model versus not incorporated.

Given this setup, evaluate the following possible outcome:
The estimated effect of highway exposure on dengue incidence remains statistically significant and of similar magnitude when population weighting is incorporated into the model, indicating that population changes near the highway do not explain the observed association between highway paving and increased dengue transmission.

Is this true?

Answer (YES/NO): YES